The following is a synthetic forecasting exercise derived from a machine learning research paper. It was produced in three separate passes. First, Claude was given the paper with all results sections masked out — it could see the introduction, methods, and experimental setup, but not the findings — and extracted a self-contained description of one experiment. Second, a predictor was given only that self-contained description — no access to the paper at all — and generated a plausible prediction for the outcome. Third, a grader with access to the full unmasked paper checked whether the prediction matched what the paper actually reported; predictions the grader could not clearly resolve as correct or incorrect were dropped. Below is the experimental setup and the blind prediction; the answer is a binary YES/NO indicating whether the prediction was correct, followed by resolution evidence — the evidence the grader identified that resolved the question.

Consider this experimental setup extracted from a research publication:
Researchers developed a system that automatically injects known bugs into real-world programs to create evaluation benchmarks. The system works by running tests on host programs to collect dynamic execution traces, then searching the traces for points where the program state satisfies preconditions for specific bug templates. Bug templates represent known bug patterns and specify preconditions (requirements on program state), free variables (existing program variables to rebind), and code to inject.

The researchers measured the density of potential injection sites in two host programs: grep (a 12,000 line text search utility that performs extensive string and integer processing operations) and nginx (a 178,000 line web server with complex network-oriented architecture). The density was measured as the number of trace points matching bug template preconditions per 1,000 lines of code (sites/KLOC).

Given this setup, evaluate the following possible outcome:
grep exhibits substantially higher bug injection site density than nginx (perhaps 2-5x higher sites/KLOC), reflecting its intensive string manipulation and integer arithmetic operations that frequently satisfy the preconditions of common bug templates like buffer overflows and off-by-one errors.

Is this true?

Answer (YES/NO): NO